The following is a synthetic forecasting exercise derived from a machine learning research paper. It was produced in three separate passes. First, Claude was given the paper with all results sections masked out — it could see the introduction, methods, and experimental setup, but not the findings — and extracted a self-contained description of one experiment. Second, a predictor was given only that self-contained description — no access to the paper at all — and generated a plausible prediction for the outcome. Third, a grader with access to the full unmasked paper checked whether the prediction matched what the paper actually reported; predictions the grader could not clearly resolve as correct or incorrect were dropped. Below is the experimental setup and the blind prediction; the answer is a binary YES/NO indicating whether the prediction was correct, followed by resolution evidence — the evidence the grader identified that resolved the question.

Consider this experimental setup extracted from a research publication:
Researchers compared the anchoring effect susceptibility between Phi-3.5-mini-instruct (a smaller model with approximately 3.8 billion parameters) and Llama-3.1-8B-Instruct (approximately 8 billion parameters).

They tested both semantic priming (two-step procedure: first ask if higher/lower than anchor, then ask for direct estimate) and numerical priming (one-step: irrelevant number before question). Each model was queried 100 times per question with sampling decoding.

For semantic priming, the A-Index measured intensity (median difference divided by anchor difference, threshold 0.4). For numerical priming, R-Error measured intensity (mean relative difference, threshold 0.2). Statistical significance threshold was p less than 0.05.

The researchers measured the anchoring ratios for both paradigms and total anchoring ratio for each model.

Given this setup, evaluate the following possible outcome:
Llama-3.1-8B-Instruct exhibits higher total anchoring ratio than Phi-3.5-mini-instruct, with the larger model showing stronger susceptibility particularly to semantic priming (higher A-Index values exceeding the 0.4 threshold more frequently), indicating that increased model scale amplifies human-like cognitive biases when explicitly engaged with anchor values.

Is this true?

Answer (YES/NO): NO